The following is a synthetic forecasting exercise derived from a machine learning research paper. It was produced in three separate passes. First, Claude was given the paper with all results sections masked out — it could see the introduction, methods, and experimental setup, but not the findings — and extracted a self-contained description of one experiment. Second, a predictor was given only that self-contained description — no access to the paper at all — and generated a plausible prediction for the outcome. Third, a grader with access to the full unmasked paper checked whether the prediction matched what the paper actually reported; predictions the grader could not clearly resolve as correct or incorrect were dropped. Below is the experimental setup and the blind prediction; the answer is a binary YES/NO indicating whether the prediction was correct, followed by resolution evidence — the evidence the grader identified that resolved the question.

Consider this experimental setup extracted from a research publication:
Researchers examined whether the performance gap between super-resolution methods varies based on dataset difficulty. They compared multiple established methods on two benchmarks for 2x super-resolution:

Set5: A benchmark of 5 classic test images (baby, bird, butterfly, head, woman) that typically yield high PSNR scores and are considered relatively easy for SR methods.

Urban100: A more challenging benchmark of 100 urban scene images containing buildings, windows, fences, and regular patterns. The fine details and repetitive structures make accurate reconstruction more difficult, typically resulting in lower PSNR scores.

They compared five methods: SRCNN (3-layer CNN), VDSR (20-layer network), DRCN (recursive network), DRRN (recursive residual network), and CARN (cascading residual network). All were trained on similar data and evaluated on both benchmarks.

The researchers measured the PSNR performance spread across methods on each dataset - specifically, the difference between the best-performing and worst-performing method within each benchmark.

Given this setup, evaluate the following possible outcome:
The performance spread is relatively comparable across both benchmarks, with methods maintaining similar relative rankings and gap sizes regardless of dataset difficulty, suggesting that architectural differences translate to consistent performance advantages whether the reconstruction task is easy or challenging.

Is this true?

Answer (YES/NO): NO